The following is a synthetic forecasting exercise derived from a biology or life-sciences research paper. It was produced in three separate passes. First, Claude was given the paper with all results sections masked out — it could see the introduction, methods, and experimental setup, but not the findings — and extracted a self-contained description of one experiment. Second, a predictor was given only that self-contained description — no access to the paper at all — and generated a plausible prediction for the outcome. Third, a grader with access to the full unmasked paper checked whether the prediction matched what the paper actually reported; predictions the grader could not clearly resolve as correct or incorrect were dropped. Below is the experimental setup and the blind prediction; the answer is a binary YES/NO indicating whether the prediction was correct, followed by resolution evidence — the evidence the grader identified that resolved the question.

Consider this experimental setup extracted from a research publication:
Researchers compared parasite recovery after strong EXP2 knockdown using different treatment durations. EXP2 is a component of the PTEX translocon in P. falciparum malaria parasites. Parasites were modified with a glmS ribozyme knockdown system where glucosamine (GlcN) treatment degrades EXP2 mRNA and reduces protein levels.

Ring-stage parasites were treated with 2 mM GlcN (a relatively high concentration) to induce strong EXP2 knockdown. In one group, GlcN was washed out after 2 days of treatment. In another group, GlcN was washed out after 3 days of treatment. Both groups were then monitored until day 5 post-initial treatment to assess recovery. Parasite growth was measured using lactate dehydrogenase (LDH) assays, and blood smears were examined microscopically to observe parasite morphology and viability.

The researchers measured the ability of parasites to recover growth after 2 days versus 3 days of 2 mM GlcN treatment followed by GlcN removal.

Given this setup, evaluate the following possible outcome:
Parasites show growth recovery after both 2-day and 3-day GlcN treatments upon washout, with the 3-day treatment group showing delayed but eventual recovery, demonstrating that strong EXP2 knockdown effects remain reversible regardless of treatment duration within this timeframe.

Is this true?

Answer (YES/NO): NO